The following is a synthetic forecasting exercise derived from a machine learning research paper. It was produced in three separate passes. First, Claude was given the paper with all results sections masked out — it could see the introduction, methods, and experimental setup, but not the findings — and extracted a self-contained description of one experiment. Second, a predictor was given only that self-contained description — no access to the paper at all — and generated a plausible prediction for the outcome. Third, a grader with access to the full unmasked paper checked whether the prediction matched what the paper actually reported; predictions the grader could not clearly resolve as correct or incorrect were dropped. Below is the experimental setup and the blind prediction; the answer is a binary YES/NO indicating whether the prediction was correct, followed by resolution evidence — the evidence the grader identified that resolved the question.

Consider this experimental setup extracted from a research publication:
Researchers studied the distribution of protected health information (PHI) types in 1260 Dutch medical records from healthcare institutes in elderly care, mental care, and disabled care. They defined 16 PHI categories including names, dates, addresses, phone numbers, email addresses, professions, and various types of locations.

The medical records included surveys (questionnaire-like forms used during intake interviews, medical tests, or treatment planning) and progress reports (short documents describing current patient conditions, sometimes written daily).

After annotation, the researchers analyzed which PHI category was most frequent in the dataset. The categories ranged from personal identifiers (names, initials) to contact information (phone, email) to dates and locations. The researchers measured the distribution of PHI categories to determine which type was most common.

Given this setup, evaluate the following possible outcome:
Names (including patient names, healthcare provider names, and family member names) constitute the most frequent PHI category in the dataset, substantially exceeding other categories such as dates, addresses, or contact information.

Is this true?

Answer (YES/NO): YES